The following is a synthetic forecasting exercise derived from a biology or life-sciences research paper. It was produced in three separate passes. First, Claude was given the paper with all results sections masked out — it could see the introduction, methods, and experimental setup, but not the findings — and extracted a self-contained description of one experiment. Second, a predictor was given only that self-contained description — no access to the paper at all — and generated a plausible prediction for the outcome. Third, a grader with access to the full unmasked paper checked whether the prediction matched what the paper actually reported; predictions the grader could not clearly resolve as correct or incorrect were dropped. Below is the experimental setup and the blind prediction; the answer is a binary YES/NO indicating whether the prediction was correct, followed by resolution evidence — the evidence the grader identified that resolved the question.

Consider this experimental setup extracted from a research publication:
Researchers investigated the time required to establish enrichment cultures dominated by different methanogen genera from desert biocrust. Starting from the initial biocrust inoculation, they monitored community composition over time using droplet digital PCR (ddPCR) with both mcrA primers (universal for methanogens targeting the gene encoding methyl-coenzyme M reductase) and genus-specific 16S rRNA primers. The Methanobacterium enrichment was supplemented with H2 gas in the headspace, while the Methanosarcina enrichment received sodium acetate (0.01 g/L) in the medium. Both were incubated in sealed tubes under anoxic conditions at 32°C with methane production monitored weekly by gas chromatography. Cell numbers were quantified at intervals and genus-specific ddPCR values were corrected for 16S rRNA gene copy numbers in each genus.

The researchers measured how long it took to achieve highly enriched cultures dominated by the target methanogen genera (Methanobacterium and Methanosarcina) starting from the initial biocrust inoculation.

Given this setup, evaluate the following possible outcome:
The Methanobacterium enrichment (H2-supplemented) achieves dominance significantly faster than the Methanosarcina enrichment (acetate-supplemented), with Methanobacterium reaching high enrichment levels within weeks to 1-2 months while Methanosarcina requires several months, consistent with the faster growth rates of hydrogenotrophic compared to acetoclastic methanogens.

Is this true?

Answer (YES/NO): NO